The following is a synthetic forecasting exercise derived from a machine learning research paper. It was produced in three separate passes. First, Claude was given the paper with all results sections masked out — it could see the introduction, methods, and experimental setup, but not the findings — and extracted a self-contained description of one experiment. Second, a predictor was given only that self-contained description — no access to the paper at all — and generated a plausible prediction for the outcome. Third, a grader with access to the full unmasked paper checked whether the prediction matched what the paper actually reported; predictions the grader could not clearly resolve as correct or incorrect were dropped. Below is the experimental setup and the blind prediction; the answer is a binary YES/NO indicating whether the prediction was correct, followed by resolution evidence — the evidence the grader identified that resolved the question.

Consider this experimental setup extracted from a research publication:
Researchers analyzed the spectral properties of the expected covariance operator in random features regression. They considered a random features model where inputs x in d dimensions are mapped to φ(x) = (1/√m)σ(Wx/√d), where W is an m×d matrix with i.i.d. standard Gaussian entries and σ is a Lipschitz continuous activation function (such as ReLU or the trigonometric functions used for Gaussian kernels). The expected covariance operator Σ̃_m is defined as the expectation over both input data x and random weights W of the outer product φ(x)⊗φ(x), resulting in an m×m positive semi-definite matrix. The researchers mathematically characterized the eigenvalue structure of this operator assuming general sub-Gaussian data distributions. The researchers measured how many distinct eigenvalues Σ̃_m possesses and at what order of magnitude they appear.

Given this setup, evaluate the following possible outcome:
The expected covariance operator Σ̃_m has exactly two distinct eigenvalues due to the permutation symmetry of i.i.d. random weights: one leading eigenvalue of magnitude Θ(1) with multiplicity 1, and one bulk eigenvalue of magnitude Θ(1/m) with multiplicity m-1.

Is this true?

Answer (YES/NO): YES